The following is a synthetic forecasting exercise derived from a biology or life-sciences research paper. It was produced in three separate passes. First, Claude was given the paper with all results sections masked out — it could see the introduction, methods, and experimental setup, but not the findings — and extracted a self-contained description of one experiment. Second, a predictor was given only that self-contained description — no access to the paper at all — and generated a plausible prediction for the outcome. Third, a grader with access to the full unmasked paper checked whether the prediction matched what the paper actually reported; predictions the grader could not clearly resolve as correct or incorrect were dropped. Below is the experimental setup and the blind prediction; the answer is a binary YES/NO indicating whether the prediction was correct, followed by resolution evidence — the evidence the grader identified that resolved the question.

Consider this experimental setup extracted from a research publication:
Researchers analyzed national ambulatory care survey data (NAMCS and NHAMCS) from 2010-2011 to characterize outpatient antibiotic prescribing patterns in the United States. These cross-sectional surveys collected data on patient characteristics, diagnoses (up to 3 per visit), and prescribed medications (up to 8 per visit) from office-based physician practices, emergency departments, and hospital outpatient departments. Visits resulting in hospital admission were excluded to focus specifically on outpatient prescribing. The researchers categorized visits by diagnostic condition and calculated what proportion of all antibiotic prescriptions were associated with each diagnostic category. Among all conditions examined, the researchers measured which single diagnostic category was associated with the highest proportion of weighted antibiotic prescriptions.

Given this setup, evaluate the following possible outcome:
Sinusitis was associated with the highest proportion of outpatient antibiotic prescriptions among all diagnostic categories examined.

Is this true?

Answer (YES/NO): NO